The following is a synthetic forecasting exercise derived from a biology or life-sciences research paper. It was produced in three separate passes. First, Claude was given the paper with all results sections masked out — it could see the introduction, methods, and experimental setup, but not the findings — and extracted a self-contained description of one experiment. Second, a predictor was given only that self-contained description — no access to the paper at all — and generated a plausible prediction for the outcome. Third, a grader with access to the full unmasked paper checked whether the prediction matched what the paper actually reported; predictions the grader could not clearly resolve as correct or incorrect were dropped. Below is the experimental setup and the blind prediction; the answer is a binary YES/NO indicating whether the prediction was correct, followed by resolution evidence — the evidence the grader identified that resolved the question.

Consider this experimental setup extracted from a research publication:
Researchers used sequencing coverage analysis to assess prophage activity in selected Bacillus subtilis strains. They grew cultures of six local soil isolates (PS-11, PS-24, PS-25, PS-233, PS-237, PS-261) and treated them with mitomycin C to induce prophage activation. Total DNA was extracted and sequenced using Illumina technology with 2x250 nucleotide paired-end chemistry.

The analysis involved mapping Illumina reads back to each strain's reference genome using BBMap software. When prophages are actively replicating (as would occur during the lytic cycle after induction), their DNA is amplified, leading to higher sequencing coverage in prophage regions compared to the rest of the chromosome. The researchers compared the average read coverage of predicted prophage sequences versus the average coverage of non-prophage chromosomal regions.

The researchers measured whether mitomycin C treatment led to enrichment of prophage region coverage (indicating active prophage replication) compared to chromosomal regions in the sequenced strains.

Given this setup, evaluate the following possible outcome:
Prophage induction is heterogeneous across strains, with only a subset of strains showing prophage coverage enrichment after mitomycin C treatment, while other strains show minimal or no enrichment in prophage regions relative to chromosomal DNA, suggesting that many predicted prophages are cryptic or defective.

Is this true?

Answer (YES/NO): YES